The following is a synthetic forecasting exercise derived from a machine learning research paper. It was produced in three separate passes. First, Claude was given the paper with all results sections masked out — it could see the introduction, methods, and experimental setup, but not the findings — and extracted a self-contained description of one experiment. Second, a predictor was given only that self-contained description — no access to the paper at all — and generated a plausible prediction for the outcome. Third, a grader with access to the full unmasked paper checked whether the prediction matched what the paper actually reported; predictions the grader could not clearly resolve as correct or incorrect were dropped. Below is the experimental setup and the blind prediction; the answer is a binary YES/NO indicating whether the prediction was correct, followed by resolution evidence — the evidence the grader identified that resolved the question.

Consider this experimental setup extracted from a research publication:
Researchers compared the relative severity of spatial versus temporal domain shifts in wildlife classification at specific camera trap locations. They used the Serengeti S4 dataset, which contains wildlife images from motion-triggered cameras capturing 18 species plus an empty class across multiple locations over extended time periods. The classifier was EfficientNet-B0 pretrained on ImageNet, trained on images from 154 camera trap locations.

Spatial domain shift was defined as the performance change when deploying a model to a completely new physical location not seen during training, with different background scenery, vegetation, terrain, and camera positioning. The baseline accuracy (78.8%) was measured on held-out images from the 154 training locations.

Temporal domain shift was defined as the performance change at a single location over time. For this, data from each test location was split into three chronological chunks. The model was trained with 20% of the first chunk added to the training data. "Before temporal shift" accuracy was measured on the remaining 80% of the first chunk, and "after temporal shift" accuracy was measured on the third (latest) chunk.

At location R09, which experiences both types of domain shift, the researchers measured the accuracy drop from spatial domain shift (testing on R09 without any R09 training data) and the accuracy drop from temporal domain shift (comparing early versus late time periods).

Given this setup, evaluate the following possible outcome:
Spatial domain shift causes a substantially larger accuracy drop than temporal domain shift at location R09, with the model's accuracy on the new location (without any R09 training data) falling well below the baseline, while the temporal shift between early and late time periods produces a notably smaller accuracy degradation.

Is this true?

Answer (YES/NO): YES